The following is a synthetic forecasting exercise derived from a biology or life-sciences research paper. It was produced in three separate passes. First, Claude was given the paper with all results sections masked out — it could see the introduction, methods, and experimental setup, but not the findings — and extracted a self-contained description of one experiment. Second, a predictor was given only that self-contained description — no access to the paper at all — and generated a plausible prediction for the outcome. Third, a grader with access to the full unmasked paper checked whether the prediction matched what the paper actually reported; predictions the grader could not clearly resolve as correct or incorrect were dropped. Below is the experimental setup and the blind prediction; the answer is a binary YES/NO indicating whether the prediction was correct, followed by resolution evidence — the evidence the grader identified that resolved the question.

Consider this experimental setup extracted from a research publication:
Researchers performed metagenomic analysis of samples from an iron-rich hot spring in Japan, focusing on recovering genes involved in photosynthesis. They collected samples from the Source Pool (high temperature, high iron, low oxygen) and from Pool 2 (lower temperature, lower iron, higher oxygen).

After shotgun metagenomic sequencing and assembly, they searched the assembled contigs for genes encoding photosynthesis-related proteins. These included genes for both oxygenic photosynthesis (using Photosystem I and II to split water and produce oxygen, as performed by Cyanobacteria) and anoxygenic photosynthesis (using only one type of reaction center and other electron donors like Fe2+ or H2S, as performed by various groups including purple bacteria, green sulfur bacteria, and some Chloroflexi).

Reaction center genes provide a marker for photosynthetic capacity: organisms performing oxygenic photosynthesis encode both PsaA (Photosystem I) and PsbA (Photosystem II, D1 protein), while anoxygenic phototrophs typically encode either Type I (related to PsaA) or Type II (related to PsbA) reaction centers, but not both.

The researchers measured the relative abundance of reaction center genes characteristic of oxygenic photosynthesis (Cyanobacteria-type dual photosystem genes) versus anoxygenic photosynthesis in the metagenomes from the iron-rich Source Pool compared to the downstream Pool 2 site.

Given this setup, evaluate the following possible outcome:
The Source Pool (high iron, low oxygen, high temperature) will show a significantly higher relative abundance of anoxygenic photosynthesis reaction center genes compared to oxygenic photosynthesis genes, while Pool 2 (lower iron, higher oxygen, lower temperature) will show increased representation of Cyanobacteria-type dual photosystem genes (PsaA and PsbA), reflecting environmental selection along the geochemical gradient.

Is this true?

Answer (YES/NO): NO